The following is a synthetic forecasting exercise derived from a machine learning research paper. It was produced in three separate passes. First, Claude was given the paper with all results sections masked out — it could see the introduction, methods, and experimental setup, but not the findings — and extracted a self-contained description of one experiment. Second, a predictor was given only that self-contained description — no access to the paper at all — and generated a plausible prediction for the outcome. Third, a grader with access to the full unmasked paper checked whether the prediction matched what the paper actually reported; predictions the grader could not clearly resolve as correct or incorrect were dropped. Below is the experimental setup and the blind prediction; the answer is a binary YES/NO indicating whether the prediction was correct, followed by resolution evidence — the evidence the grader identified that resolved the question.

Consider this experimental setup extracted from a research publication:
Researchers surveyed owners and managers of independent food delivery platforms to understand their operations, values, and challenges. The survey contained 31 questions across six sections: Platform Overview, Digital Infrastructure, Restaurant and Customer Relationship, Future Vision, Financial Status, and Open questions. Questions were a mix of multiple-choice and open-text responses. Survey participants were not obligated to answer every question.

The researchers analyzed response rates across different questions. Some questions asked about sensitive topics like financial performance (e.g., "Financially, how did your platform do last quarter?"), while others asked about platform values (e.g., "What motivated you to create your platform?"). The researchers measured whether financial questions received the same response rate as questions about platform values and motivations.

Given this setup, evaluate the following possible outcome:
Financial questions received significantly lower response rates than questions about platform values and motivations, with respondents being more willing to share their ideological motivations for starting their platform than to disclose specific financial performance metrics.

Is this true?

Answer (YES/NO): YES